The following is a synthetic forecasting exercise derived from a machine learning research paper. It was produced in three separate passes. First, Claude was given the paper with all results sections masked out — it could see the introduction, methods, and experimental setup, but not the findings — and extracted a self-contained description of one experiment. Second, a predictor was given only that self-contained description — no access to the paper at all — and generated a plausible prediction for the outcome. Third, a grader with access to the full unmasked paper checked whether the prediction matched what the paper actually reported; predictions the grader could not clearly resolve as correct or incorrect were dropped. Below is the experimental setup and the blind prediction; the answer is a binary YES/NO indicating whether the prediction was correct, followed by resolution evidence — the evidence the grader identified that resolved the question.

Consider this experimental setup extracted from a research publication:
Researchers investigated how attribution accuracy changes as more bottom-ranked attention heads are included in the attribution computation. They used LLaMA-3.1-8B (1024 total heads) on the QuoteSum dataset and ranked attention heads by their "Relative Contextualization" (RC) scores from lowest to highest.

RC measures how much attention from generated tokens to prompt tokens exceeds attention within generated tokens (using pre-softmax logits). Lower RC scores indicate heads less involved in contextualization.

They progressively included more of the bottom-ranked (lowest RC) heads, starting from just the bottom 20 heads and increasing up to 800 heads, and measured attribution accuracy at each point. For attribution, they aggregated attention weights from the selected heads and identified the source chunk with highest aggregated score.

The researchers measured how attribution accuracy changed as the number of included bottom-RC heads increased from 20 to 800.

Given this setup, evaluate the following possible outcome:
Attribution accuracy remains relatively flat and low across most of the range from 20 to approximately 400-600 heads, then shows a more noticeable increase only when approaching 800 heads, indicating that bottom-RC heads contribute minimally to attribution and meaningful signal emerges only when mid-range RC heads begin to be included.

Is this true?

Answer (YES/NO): NO